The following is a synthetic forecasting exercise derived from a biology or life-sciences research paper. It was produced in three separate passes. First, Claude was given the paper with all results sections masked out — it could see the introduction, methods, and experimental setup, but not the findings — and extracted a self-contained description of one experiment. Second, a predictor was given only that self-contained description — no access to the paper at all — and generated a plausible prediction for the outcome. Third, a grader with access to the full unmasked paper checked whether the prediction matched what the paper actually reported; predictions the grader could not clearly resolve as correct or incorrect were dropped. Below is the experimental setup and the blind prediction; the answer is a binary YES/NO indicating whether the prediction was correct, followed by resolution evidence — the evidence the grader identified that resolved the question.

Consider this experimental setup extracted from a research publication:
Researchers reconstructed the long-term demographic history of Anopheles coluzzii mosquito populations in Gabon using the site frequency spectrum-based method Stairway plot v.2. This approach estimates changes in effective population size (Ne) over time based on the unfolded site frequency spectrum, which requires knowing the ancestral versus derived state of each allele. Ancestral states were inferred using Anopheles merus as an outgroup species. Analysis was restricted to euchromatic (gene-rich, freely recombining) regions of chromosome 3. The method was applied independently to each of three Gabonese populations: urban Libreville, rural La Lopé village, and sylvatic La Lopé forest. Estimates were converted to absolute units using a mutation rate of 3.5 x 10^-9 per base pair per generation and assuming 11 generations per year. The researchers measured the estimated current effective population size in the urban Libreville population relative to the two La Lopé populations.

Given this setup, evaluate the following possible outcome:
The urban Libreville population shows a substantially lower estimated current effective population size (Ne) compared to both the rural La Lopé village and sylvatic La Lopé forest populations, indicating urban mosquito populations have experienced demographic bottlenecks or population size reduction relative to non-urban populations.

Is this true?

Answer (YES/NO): YES